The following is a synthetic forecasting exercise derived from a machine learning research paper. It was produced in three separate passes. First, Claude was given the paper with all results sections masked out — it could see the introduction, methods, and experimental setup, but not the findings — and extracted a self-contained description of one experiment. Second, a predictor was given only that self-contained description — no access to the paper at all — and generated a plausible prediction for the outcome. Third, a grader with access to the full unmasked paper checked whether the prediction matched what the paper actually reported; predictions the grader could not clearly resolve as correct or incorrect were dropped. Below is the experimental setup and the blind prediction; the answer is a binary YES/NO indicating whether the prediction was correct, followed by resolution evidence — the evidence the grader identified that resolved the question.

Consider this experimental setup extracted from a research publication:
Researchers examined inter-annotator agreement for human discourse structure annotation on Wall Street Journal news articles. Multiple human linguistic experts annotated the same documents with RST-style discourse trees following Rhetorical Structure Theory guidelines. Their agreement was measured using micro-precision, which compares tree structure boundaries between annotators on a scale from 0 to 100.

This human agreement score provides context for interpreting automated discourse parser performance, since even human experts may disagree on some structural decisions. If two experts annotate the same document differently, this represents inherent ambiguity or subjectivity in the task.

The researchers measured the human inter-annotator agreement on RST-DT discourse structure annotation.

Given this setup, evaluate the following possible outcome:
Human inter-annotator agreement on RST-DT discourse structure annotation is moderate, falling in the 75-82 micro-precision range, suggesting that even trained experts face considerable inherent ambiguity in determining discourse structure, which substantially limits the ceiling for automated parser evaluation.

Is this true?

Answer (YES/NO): NO